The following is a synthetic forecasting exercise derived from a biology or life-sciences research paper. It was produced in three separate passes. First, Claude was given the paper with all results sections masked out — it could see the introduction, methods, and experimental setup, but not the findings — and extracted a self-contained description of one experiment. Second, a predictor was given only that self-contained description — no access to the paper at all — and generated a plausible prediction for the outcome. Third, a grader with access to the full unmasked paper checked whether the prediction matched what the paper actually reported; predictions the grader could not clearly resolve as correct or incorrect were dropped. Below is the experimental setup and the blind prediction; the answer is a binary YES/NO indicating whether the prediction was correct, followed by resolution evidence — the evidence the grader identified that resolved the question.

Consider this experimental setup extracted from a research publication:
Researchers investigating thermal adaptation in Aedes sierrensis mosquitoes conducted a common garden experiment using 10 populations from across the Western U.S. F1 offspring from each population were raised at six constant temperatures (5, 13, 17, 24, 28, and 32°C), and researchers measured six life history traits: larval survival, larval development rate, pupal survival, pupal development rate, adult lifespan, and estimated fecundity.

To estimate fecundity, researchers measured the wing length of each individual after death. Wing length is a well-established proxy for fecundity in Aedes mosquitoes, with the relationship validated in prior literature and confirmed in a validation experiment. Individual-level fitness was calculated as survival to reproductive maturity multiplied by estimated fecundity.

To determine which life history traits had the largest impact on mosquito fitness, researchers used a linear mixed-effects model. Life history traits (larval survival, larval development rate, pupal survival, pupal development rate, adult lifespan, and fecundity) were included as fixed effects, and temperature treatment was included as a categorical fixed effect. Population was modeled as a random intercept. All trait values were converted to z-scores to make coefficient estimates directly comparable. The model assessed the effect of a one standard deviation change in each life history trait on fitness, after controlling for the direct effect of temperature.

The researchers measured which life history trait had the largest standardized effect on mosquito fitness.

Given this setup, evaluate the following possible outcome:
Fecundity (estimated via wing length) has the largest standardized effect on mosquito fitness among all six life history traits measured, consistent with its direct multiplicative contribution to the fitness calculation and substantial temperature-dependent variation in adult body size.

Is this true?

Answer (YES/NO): NO